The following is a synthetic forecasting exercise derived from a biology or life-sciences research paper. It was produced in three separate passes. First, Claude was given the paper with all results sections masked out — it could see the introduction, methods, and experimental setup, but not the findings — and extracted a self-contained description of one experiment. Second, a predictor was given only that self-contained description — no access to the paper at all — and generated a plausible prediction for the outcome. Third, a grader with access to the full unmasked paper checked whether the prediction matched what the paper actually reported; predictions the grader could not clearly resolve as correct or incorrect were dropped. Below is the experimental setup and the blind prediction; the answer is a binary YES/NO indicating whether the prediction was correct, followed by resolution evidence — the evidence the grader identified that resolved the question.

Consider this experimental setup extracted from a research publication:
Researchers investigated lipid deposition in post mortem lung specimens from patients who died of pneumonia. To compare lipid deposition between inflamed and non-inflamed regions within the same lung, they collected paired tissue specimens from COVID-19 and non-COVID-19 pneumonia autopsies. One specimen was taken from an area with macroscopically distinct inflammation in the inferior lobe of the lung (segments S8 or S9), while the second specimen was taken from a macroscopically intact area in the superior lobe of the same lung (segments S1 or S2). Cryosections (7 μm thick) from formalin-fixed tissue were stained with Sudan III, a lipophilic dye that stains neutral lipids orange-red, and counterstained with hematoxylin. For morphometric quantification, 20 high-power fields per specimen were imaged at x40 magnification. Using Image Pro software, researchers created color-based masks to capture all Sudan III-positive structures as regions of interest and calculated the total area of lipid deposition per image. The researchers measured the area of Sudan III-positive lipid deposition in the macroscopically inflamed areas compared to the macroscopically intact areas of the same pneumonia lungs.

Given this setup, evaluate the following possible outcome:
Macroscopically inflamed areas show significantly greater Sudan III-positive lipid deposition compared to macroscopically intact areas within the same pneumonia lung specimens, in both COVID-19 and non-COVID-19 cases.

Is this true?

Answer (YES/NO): YES